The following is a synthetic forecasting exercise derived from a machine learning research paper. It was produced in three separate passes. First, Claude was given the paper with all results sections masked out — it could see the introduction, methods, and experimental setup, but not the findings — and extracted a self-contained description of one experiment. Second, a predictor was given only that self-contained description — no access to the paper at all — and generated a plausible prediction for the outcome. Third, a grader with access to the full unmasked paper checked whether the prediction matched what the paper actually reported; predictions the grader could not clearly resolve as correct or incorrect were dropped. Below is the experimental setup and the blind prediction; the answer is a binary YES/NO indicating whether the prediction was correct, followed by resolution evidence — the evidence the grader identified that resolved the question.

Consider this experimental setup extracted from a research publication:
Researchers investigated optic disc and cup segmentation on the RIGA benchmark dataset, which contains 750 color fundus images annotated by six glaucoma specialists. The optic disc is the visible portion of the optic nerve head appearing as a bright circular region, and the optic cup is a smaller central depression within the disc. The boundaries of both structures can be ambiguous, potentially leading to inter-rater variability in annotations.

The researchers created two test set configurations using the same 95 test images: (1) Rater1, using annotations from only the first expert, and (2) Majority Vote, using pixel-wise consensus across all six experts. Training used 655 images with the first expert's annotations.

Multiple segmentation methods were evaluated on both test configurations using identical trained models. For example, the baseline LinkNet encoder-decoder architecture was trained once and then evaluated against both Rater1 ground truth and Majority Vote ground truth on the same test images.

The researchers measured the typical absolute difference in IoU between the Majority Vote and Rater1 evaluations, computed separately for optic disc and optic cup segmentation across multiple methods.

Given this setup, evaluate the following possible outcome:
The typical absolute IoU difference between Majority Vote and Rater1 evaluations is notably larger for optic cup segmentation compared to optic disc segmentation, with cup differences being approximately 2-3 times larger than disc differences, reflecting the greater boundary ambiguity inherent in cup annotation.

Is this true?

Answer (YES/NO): NO